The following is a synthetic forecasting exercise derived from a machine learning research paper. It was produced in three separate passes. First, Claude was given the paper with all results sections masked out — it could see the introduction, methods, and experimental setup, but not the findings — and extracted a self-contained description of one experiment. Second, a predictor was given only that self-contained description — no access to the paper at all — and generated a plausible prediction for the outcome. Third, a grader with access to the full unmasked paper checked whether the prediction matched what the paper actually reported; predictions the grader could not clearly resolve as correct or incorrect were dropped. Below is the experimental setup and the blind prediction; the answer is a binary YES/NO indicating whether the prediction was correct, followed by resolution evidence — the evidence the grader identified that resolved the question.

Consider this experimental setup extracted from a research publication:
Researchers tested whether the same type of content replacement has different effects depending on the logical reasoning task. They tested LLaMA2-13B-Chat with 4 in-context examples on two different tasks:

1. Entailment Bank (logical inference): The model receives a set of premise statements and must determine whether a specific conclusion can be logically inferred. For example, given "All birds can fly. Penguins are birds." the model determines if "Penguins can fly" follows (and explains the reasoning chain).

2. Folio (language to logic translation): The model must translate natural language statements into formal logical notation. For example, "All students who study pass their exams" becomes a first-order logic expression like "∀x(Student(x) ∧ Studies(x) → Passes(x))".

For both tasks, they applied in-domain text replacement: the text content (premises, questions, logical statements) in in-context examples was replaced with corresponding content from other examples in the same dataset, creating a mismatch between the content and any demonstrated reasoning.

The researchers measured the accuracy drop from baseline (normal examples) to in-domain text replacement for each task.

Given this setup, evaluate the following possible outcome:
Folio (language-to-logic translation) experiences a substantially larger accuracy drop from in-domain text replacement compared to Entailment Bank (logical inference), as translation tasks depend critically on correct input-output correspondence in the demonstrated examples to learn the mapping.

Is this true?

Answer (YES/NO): NO